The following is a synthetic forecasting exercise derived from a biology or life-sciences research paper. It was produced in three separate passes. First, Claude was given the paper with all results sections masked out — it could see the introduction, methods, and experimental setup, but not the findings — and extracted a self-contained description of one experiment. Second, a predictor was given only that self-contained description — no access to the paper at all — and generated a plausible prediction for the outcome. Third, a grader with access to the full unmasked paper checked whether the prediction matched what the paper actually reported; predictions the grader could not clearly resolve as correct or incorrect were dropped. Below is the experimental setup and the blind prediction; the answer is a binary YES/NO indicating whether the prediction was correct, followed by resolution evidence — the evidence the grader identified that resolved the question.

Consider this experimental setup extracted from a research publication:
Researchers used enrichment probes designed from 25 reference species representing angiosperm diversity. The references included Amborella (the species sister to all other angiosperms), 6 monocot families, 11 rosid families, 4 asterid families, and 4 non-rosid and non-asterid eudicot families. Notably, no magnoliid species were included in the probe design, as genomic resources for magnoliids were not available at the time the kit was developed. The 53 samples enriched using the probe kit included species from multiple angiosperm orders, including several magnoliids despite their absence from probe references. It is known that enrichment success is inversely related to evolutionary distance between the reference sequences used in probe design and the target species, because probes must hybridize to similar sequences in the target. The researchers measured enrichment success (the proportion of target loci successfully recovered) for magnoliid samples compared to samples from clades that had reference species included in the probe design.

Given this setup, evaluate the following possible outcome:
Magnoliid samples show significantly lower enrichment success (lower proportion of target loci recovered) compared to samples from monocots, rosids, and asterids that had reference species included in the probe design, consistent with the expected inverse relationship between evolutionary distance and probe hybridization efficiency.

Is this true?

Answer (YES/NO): YES